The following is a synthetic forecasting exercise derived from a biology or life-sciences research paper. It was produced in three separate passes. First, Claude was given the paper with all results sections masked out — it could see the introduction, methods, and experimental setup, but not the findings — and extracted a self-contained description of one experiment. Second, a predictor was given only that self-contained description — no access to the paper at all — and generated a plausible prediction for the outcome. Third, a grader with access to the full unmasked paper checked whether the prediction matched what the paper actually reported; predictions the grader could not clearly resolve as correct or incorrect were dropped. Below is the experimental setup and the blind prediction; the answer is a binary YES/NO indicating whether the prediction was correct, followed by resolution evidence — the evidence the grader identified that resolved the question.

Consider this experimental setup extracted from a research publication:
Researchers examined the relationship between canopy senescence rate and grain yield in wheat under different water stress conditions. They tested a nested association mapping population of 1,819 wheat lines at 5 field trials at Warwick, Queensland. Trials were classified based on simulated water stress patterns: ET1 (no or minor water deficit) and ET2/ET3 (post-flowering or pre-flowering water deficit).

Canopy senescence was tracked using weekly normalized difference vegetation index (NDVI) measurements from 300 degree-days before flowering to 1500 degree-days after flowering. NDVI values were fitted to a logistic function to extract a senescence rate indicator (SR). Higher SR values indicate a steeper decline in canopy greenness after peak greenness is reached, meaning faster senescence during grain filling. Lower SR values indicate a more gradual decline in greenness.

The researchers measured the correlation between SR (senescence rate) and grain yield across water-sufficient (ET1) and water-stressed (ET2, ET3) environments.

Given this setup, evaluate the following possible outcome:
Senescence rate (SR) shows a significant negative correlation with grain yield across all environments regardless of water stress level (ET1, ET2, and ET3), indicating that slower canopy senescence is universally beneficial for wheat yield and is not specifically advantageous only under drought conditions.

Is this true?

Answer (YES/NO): NO